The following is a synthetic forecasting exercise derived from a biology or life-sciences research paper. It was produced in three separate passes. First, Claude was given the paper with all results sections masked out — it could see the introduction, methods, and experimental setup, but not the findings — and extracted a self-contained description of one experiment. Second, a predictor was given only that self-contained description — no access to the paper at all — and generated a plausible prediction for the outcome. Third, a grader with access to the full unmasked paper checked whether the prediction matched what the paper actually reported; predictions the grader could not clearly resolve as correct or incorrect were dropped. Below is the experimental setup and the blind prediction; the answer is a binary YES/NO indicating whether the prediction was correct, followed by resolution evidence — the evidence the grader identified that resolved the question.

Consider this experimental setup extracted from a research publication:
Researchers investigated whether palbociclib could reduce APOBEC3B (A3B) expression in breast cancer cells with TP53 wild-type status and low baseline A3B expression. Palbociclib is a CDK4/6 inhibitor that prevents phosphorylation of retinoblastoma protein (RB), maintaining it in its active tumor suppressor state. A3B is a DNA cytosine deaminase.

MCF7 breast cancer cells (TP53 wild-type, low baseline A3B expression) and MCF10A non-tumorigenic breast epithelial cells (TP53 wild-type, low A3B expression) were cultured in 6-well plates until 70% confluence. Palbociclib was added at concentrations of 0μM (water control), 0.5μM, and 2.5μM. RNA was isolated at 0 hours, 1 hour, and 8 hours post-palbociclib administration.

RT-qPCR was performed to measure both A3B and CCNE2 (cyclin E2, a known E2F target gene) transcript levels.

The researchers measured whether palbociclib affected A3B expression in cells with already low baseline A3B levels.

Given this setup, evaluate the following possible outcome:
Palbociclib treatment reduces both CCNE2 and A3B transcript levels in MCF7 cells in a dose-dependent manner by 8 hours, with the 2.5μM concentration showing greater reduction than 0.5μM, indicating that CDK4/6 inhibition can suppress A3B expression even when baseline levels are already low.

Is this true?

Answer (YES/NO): NO